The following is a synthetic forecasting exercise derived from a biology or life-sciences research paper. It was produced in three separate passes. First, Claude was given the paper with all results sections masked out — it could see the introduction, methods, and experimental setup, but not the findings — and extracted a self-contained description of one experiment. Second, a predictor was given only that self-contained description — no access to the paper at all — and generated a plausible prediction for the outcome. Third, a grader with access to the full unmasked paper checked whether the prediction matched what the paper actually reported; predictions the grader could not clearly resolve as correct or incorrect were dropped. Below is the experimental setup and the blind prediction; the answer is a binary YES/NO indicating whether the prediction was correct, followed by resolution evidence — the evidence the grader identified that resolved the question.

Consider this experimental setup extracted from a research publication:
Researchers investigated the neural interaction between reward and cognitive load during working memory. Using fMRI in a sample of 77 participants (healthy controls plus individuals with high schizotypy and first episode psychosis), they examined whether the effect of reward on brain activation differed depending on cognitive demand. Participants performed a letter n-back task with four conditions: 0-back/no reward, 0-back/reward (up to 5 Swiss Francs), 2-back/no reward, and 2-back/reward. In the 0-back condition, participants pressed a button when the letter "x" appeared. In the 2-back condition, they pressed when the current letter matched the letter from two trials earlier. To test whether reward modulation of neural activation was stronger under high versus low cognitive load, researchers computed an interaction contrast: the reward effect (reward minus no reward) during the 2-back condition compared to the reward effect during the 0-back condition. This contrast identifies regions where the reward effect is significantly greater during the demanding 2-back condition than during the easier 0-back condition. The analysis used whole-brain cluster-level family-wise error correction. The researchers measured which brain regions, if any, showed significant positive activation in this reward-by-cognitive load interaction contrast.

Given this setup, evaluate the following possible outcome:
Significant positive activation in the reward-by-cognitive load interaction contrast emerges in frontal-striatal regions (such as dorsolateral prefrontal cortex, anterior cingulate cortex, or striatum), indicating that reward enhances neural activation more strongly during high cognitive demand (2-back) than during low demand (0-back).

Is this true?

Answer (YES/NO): YES